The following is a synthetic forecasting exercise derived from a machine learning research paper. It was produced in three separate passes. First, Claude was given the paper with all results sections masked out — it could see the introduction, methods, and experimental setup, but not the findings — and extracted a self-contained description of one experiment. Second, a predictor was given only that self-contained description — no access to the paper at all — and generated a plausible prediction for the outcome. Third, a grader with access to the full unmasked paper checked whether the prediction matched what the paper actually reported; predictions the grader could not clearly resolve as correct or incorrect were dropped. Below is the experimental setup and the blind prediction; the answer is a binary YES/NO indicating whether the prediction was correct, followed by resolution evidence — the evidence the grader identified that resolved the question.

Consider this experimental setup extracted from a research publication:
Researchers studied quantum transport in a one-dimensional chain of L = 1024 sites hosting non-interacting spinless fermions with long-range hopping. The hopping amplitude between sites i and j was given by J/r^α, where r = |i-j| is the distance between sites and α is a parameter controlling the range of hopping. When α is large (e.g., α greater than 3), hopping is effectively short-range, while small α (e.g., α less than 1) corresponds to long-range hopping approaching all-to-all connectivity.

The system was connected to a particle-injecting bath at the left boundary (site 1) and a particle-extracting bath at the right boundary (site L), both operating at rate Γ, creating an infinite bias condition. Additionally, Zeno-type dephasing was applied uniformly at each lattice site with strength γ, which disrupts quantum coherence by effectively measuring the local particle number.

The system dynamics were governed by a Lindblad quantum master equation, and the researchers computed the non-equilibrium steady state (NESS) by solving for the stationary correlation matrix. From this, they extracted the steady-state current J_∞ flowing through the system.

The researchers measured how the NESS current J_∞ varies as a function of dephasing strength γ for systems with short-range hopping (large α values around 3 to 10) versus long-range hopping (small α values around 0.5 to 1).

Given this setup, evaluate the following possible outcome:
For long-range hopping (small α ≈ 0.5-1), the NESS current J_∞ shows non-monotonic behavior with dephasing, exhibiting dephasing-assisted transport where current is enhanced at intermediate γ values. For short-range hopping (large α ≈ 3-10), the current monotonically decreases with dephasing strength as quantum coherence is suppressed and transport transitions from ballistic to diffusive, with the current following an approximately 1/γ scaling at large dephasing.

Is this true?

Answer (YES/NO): NO